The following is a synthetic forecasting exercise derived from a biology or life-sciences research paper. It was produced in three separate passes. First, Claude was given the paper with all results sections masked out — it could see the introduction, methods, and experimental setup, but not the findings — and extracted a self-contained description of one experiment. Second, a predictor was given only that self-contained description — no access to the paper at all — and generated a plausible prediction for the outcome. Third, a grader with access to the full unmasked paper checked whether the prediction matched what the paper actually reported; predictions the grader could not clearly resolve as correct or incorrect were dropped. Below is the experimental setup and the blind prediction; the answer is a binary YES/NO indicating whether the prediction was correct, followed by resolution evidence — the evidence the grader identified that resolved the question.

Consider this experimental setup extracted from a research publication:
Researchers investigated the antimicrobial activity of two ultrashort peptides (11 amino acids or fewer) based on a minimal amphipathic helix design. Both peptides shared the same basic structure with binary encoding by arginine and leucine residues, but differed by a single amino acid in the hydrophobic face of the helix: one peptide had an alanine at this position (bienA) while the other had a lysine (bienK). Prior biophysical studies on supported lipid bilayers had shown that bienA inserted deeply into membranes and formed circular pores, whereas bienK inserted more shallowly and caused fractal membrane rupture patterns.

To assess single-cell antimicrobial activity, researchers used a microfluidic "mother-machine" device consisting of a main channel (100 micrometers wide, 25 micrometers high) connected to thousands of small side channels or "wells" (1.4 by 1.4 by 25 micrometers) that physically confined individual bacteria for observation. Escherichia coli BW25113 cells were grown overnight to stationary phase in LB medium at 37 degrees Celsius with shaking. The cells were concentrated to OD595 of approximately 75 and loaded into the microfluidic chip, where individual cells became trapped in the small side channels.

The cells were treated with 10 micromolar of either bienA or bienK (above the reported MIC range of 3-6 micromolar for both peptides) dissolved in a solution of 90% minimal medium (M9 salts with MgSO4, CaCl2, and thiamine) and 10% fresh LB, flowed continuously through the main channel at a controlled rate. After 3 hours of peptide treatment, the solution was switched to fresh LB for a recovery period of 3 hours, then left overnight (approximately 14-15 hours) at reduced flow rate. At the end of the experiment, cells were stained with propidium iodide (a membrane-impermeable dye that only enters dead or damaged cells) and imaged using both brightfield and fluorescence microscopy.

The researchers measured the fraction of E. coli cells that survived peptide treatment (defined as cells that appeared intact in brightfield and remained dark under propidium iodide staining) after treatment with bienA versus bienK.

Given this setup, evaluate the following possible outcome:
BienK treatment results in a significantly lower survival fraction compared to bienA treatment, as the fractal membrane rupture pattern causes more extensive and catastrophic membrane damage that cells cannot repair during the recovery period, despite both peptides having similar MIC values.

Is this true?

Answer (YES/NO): NO